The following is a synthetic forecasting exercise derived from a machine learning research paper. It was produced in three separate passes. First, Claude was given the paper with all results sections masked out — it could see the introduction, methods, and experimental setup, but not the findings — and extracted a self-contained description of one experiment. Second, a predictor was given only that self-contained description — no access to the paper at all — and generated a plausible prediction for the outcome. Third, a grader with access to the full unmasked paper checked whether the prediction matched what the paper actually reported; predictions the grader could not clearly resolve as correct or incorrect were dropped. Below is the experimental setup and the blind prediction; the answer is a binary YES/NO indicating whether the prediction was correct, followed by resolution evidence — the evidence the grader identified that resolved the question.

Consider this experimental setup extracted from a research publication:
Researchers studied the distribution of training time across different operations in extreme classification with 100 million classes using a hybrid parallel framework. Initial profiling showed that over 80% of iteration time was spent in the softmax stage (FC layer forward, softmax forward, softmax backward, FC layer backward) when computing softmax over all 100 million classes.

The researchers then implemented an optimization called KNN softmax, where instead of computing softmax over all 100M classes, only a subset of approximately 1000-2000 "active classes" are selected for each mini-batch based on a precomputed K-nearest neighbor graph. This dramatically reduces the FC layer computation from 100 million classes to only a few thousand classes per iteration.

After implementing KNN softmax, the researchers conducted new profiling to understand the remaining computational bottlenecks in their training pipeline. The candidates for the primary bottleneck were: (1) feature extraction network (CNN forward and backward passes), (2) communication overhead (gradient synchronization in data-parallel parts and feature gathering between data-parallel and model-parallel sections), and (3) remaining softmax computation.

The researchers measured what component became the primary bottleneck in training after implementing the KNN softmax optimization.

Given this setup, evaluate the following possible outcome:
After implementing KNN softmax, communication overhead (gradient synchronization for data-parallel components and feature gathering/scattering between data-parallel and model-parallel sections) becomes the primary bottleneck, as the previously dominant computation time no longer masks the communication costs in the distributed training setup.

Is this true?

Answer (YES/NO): YES